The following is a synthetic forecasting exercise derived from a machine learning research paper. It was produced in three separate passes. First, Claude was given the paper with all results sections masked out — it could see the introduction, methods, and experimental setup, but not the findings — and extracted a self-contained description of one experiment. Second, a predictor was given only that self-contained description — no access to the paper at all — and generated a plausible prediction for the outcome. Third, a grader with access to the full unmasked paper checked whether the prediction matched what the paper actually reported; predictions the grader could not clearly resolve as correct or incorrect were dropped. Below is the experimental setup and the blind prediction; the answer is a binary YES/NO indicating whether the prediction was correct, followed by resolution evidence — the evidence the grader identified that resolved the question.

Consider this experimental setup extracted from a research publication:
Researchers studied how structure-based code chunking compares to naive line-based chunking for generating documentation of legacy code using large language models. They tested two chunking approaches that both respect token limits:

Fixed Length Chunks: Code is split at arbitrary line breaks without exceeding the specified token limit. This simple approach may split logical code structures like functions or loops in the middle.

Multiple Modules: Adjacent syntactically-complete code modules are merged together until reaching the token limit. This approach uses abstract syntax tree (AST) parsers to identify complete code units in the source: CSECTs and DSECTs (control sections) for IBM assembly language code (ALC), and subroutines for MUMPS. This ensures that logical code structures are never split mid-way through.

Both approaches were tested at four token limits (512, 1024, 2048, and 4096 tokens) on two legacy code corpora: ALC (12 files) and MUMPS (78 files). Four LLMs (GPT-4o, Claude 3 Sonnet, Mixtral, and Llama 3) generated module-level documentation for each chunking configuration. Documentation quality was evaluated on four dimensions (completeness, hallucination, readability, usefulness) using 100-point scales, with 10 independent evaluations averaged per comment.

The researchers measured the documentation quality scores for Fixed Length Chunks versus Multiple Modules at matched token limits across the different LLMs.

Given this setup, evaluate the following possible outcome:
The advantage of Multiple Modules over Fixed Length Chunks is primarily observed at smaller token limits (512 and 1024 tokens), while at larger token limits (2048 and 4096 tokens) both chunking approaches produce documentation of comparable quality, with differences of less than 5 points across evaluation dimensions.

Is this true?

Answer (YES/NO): NO